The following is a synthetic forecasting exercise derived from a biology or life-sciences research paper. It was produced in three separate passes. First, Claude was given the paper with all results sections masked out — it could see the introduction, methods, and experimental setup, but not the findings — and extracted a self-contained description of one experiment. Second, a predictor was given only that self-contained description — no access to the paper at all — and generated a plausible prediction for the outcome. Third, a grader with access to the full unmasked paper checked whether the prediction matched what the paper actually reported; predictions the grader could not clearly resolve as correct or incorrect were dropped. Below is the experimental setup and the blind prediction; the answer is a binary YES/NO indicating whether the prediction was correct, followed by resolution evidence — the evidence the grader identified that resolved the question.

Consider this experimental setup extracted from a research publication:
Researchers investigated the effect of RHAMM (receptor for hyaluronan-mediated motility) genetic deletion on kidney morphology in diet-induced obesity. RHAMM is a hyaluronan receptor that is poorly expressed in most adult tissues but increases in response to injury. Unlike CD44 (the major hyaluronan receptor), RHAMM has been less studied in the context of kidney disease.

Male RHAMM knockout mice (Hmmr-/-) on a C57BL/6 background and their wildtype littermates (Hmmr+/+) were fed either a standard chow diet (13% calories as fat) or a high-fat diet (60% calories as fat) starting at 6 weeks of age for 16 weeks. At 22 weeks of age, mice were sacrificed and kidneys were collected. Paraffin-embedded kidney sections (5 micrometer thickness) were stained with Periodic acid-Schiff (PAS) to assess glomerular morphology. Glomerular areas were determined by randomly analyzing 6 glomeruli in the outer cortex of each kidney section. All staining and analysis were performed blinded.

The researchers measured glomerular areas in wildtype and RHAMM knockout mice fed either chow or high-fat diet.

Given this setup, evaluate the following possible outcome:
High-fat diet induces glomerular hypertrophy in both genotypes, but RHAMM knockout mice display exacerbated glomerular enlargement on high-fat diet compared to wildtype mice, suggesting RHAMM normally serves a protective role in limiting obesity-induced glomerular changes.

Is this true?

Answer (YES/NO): NO